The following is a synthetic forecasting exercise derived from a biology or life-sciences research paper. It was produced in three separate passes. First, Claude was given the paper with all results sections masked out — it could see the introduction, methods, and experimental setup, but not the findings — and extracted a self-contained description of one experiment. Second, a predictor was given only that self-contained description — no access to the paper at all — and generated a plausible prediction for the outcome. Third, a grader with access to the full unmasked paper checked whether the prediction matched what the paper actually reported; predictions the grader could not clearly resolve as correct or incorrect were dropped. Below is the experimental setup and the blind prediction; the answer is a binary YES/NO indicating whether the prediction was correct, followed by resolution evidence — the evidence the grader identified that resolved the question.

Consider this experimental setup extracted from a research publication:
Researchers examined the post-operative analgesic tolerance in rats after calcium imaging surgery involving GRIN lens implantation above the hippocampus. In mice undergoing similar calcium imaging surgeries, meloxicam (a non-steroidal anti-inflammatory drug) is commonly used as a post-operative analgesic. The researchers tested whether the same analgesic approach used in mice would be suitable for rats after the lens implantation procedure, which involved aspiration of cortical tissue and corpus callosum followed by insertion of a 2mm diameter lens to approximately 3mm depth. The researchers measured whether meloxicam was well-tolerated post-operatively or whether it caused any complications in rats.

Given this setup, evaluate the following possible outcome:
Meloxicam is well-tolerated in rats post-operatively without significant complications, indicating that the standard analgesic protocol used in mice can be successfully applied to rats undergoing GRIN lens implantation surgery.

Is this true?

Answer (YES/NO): NO